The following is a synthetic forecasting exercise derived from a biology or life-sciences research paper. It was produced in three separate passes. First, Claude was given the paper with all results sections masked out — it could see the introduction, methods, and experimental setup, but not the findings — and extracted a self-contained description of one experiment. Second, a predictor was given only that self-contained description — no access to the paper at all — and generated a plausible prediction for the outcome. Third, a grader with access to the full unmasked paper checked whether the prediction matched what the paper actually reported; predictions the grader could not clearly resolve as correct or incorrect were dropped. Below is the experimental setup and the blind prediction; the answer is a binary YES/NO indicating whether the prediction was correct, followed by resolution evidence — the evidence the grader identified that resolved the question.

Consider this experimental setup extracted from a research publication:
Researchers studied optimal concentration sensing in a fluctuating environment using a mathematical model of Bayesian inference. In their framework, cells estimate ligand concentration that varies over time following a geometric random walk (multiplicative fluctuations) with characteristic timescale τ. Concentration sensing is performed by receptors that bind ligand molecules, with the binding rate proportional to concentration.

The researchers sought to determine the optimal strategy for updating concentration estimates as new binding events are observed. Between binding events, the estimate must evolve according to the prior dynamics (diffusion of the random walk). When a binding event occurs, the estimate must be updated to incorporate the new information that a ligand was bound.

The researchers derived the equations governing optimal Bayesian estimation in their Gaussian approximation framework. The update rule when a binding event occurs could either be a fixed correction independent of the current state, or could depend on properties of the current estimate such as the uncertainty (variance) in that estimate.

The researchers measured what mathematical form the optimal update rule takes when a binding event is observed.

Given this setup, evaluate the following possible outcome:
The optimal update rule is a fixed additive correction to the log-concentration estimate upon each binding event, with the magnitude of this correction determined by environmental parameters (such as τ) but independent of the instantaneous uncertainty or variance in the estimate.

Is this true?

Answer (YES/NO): NO